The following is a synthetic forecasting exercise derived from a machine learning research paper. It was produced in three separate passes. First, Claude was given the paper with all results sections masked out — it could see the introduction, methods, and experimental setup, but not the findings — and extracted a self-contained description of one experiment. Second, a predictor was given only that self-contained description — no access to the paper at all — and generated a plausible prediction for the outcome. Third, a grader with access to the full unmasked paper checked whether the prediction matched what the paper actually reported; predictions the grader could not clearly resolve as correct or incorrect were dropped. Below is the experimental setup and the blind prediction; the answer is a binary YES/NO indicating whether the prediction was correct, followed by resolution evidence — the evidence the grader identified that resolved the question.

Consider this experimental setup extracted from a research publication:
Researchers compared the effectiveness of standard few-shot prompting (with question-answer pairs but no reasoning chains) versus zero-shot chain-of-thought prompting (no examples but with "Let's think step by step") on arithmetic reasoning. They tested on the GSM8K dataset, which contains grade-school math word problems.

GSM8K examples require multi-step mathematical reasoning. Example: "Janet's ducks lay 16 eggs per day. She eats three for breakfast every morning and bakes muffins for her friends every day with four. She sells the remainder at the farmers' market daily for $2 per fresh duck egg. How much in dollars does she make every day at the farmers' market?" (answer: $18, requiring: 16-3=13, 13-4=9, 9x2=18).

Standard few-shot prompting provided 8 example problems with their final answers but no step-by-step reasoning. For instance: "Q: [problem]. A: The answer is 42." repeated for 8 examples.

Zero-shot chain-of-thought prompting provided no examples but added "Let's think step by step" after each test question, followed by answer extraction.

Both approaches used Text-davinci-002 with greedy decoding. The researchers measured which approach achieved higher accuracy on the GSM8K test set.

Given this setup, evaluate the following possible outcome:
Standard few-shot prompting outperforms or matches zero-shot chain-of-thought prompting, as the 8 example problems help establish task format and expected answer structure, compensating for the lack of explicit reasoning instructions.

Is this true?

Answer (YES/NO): NO